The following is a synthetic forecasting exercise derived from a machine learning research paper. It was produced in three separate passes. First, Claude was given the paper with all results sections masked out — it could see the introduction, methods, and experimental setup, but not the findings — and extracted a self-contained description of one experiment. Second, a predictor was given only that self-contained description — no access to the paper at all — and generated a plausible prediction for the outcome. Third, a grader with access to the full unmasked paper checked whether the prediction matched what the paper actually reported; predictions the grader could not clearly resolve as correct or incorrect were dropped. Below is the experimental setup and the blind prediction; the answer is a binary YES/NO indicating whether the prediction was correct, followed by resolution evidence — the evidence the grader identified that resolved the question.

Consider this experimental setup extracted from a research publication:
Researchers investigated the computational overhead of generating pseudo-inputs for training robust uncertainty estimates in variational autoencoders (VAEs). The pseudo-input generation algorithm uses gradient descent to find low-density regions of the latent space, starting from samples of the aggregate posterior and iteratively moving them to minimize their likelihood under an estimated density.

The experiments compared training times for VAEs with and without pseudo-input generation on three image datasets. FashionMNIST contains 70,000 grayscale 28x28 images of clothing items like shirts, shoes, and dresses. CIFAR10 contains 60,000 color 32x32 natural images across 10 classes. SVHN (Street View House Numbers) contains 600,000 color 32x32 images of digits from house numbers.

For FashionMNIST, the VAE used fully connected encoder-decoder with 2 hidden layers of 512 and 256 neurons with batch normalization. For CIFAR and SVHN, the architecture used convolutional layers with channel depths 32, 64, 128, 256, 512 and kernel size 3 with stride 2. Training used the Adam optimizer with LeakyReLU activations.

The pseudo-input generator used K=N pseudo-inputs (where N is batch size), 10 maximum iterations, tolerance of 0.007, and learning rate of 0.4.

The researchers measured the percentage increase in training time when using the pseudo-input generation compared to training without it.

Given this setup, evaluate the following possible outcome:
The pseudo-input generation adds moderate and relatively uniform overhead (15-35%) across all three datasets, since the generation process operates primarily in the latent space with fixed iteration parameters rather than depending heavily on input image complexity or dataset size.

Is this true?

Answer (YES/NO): YES